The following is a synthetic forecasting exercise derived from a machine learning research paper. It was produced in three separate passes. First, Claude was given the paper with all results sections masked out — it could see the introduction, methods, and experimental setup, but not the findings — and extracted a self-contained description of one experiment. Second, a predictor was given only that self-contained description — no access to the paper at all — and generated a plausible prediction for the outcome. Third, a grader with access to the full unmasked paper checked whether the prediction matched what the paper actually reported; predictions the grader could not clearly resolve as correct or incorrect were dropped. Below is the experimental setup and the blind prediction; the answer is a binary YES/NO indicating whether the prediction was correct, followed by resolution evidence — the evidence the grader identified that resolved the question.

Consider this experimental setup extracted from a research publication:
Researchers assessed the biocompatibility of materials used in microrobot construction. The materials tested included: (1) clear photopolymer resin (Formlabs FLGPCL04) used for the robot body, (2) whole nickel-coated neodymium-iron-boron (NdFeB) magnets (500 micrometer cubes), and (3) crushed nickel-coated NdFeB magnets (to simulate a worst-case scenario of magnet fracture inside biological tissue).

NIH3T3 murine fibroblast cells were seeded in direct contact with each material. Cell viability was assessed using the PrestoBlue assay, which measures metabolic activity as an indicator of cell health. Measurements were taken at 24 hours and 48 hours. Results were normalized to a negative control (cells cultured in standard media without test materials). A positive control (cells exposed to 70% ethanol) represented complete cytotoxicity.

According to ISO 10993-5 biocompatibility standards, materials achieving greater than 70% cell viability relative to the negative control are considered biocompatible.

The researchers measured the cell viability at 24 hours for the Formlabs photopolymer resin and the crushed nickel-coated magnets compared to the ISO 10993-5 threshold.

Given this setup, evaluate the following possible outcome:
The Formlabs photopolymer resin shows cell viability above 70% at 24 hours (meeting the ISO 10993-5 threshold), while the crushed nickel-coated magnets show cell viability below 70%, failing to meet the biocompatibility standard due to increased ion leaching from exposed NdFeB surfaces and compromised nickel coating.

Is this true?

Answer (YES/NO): NO